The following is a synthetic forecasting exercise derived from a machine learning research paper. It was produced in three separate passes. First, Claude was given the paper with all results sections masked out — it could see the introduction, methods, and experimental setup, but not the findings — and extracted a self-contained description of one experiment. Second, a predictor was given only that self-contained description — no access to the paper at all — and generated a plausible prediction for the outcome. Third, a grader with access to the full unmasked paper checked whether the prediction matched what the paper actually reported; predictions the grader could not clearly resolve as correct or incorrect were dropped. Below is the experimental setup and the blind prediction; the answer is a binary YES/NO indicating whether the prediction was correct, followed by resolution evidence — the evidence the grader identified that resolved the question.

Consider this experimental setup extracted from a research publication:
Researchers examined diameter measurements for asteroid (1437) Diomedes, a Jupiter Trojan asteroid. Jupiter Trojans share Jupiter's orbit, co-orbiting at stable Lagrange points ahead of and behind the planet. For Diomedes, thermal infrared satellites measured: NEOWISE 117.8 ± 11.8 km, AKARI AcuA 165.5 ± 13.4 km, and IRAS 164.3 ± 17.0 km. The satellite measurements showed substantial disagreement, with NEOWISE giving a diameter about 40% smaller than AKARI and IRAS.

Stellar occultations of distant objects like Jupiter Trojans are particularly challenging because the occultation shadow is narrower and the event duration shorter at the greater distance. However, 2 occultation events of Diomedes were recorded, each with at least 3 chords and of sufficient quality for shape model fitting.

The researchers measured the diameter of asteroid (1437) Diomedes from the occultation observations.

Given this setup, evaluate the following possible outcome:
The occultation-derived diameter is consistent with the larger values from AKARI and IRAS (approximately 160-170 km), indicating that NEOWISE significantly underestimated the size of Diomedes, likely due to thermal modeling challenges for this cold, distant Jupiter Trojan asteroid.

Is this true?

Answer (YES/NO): NO